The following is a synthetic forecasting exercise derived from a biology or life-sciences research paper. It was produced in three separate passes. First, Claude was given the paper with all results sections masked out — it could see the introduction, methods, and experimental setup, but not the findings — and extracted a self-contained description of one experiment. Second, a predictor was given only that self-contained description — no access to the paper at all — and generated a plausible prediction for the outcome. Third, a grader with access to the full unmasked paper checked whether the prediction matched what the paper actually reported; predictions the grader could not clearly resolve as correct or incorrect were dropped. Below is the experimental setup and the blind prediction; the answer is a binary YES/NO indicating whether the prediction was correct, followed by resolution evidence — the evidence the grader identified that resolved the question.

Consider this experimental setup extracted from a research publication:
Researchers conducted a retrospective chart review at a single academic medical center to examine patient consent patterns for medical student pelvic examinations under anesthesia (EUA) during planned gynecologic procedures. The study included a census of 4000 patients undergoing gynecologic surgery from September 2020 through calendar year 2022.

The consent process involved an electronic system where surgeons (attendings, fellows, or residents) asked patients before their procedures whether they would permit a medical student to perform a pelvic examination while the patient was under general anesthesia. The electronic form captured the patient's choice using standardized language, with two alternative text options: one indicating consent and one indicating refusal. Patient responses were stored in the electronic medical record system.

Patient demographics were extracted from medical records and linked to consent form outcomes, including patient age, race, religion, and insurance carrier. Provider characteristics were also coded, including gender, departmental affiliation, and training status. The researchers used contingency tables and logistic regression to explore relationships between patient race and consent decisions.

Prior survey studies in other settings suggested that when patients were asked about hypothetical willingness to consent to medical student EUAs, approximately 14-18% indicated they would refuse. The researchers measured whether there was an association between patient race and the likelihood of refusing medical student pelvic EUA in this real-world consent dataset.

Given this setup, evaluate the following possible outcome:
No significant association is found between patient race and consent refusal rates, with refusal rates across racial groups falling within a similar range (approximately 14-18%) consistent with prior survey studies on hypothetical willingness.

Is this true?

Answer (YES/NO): NO